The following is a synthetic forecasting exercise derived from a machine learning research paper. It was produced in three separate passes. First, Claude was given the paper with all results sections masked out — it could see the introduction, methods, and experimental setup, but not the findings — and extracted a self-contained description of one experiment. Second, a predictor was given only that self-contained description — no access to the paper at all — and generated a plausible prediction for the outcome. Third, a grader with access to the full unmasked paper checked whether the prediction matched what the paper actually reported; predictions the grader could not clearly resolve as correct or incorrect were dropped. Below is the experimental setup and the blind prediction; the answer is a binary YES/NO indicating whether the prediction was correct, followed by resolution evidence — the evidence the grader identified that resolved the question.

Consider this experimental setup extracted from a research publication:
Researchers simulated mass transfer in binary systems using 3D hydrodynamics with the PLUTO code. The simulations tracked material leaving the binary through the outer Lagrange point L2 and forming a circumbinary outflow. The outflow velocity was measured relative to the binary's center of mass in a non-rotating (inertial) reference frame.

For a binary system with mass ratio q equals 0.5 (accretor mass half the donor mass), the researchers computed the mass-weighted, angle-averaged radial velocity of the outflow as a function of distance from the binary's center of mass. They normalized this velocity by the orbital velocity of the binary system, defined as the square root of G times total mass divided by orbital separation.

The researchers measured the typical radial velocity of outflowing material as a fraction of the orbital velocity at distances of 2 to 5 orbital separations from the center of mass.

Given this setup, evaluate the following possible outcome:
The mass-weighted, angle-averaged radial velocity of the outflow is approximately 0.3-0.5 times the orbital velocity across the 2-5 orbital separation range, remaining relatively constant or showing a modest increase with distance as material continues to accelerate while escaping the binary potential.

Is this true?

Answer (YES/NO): NO